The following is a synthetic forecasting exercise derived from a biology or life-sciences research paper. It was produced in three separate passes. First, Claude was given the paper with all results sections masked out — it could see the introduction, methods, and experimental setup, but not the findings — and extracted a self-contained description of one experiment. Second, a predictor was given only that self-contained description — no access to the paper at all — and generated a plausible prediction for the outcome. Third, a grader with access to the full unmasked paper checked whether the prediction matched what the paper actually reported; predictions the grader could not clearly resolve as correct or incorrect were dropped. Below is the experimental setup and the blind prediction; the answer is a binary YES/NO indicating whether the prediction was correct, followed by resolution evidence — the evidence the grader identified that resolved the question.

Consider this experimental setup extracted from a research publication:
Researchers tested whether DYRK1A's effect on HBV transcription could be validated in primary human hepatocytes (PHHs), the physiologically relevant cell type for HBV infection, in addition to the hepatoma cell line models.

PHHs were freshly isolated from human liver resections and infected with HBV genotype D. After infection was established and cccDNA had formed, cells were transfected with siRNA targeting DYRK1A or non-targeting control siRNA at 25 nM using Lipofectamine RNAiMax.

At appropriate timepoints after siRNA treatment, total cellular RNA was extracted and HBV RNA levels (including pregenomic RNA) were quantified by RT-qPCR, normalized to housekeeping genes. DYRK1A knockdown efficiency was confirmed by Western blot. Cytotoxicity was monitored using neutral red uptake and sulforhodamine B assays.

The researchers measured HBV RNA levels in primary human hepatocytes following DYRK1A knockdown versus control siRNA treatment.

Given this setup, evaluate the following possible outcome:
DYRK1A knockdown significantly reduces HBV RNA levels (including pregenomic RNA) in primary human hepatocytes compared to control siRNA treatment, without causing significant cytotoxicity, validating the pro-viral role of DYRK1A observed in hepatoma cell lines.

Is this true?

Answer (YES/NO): NO